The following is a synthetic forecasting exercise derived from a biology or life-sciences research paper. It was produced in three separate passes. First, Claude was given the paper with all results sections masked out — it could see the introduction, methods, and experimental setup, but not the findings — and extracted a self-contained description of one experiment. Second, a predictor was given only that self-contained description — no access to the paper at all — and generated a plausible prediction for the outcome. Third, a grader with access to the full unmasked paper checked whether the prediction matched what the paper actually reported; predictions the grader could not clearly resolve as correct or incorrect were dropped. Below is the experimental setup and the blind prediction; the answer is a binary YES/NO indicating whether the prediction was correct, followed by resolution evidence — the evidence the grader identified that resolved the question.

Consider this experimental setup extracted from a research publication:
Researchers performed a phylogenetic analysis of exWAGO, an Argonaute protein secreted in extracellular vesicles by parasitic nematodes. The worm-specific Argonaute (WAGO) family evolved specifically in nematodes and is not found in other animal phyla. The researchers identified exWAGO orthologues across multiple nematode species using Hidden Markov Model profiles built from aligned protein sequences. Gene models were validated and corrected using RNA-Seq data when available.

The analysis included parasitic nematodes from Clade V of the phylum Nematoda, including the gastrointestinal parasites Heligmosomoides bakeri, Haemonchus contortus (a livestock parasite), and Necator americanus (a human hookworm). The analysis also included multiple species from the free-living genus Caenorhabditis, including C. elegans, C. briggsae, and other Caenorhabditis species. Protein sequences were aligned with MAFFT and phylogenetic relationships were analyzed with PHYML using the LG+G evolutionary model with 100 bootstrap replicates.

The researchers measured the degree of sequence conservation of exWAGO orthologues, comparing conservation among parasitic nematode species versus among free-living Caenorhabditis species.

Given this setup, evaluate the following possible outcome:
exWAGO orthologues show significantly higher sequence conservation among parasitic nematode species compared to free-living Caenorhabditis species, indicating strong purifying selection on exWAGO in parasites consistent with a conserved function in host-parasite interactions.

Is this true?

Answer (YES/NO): YES